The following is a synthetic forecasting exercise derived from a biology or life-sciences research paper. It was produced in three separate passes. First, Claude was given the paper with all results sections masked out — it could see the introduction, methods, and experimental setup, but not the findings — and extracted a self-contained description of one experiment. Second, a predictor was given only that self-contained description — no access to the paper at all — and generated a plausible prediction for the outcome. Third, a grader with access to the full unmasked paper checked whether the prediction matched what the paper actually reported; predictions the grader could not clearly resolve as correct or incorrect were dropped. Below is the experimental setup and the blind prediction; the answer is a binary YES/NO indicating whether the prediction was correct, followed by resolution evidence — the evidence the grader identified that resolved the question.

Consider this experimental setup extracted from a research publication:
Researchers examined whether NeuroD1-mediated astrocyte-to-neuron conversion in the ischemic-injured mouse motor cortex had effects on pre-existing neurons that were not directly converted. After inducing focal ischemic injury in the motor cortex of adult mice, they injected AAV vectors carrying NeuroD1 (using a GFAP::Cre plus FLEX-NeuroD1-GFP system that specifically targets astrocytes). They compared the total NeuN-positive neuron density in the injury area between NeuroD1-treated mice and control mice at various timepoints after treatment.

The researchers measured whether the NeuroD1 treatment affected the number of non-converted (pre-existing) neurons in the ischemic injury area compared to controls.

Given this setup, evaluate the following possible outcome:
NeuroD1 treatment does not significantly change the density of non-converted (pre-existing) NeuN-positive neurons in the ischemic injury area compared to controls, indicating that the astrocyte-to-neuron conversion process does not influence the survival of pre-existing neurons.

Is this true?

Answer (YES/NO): NO